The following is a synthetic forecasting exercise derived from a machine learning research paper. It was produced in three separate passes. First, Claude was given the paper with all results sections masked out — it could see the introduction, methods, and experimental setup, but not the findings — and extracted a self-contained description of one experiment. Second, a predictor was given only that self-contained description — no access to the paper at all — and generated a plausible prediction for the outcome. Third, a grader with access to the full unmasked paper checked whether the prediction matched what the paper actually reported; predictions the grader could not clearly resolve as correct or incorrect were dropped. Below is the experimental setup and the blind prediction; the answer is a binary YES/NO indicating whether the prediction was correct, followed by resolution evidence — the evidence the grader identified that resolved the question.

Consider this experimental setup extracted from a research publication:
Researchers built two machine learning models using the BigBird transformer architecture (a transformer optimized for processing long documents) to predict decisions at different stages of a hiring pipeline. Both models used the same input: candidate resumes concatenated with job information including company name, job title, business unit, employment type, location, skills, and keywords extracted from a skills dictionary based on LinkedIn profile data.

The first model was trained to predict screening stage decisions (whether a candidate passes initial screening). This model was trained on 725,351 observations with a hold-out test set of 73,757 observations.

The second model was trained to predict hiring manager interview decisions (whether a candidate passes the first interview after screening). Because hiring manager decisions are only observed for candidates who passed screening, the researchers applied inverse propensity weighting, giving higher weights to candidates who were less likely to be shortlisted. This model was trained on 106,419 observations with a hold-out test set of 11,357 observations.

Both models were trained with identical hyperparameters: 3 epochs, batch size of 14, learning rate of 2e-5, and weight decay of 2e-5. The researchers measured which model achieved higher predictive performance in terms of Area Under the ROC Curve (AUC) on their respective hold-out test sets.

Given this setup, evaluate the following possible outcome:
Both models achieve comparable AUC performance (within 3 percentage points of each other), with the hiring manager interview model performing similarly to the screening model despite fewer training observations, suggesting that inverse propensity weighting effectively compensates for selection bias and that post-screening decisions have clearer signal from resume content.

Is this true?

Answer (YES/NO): NO